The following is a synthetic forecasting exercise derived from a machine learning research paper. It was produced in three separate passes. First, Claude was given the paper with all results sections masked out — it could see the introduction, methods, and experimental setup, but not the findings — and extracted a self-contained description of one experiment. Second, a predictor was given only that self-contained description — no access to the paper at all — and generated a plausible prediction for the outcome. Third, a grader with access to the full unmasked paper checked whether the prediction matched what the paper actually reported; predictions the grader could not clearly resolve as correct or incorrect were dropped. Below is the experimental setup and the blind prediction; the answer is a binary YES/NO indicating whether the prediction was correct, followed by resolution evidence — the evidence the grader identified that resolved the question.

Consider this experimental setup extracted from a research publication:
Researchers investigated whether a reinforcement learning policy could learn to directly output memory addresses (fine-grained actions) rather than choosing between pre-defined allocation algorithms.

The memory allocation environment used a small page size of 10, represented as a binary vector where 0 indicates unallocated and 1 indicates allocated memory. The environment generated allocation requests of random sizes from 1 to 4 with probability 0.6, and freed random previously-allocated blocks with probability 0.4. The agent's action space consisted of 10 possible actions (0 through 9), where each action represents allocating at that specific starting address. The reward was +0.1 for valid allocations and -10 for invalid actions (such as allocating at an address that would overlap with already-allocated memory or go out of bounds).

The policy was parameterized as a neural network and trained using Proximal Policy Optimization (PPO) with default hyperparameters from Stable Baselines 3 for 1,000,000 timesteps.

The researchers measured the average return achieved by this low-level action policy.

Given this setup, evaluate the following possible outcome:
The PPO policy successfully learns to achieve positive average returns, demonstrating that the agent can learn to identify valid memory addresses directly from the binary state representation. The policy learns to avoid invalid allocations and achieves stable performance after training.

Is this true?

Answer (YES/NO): NO